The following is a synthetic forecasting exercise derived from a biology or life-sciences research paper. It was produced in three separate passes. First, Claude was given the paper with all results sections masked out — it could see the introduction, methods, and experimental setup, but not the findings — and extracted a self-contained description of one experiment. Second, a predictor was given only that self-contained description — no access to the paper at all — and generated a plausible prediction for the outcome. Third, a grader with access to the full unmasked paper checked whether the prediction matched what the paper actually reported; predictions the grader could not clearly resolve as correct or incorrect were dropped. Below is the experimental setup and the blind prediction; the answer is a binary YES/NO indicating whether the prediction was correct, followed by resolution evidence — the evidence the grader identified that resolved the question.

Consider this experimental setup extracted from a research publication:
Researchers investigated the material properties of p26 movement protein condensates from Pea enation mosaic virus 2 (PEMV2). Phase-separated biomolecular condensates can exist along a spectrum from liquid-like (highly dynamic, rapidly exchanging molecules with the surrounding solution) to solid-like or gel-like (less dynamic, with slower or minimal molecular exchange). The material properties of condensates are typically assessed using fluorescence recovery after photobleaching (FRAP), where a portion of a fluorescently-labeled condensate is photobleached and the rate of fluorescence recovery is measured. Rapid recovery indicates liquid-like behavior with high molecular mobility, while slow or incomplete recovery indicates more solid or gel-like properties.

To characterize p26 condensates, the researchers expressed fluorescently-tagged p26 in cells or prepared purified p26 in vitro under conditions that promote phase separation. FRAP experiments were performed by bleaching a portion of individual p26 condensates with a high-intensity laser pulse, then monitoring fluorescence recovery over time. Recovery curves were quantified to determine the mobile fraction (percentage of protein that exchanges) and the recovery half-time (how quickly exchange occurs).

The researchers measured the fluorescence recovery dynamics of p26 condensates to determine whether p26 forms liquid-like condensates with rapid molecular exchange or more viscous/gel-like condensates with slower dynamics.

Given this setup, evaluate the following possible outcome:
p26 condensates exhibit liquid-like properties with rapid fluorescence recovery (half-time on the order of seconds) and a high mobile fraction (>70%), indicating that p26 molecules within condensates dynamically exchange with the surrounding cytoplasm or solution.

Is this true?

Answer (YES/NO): NO